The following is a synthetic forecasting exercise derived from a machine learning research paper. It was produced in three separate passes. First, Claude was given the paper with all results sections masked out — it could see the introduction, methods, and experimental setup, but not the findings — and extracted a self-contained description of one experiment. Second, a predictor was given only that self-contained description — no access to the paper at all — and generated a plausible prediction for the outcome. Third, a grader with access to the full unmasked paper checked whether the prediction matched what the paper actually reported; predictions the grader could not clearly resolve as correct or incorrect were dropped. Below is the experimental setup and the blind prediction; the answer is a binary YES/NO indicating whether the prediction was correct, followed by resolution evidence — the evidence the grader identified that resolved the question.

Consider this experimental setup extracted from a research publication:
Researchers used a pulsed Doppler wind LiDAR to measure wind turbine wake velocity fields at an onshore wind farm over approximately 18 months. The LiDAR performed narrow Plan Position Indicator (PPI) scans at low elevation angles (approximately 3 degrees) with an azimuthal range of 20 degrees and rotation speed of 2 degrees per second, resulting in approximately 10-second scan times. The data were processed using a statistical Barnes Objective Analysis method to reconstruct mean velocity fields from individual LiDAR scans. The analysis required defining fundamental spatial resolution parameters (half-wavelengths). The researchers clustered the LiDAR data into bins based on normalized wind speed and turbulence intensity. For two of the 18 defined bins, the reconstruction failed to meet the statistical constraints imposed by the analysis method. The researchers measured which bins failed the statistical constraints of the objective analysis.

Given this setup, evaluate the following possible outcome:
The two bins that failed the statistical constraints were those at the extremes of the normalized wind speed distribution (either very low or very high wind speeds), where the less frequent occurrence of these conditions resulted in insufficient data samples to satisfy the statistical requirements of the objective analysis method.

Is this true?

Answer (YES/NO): YES